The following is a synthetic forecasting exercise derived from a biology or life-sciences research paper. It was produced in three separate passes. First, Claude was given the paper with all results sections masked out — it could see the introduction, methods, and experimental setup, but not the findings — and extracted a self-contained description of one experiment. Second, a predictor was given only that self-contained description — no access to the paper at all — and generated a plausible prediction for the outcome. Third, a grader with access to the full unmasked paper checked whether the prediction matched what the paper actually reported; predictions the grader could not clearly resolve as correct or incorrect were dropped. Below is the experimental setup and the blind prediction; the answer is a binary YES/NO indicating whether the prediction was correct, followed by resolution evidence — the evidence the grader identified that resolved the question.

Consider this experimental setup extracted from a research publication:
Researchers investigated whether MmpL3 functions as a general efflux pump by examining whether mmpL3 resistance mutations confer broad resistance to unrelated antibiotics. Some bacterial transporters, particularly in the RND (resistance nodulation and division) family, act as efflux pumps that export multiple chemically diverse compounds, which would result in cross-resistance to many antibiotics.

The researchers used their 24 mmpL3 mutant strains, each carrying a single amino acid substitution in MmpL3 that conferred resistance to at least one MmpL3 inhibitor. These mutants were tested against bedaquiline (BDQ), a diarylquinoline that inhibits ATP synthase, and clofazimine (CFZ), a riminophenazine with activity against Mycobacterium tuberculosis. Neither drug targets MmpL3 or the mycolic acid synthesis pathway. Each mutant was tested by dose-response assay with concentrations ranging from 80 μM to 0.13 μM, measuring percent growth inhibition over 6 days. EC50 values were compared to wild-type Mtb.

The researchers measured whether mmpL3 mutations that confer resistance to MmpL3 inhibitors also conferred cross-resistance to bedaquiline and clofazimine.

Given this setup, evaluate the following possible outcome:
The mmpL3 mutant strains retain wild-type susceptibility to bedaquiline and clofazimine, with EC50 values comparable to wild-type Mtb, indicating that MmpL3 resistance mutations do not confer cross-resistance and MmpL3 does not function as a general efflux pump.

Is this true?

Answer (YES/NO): YES